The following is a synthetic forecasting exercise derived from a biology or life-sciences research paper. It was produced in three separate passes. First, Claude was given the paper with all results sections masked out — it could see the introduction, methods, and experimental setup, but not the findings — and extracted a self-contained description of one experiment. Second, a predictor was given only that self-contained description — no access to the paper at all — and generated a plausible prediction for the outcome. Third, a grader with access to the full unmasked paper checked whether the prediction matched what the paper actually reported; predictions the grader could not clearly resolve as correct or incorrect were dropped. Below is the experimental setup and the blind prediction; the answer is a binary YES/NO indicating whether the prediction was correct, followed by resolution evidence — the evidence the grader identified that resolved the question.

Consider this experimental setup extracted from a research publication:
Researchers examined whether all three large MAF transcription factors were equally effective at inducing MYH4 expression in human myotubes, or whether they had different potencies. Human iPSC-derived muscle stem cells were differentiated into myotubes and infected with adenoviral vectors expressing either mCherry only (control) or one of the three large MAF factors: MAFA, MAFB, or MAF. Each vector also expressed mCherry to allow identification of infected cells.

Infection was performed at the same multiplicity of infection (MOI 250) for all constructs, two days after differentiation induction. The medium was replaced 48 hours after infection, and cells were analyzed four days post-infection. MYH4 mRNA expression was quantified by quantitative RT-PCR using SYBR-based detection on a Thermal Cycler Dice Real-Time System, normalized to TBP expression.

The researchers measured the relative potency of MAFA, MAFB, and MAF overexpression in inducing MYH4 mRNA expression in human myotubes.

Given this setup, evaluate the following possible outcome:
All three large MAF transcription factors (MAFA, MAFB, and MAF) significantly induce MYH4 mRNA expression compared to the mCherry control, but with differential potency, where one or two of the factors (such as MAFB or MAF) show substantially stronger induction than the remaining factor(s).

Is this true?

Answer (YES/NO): YES